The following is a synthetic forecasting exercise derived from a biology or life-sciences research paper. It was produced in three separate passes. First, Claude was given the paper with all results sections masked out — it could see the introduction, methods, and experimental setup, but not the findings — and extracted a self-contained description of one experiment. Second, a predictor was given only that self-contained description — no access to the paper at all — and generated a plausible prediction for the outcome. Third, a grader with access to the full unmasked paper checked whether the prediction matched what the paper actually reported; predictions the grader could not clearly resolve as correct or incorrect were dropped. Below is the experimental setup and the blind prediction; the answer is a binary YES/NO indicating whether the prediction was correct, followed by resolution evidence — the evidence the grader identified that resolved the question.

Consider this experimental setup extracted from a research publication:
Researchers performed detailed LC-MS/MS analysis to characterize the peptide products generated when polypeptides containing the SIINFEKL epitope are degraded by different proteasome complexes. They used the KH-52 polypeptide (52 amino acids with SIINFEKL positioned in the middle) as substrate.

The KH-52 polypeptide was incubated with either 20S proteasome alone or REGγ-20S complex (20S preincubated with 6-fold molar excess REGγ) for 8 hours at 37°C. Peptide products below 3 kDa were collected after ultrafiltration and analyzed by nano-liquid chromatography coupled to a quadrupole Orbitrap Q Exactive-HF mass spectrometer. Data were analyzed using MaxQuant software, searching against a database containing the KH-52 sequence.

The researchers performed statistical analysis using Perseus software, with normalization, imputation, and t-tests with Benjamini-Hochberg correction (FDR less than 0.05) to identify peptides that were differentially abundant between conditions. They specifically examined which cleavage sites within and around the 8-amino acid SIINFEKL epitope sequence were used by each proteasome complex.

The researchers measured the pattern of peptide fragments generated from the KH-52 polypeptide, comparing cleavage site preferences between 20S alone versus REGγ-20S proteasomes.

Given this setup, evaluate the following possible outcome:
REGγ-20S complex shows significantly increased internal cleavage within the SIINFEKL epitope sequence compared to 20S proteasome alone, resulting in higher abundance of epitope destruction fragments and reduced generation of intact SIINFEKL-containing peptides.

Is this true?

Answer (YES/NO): NO